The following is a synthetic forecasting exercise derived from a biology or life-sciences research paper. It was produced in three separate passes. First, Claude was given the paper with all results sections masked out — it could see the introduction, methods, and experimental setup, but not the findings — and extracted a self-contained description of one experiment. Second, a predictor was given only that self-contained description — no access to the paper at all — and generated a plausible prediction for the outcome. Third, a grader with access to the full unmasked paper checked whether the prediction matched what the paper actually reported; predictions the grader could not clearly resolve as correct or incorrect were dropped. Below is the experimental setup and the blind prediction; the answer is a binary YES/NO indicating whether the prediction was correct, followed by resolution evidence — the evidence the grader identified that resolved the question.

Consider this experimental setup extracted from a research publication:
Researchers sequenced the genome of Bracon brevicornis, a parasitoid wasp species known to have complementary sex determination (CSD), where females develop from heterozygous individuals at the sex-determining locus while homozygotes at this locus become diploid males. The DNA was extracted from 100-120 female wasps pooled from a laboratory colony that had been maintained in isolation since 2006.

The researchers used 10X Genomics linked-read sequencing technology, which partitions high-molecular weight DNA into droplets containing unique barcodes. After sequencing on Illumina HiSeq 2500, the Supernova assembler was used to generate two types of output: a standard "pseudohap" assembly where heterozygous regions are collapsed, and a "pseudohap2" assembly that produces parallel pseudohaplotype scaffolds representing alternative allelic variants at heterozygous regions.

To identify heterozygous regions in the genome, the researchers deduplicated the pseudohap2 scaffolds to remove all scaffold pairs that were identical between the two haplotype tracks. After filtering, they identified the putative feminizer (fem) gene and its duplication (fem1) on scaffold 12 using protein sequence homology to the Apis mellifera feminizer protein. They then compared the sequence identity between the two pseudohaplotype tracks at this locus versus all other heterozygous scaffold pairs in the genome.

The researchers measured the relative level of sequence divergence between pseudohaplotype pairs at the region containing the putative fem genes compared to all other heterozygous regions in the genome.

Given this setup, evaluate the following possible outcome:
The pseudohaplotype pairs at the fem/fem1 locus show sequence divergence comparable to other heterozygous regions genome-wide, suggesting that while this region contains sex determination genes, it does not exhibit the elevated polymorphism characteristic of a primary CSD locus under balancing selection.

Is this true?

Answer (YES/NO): NO